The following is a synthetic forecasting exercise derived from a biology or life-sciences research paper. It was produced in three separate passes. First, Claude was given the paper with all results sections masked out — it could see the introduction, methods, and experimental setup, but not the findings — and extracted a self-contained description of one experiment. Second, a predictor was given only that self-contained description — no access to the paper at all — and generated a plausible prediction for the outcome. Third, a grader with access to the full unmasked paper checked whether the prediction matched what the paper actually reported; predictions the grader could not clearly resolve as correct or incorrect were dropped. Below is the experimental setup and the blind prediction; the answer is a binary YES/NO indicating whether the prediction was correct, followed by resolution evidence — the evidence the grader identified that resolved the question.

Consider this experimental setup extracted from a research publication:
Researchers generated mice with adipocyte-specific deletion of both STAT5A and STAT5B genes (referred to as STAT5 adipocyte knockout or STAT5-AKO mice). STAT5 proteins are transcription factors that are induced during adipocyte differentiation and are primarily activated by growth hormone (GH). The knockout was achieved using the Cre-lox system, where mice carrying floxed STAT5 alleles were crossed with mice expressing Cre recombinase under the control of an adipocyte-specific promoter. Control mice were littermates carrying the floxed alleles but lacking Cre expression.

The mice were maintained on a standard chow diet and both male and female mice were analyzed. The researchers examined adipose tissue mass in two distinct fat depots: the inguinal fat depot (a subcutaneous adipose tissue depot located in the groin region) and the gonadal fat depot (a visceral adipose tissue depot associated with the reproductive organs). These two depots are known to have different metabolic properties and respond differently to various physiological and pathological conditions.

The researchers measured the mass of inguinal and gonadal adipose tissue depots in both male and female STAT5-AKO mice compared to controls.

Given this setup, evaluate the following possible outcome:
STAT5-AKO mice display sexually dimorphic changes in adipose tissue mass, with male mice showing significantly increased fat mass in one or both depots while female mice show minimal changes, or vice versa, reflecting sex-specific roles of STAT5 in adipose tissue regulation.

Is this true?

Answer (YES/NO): NO